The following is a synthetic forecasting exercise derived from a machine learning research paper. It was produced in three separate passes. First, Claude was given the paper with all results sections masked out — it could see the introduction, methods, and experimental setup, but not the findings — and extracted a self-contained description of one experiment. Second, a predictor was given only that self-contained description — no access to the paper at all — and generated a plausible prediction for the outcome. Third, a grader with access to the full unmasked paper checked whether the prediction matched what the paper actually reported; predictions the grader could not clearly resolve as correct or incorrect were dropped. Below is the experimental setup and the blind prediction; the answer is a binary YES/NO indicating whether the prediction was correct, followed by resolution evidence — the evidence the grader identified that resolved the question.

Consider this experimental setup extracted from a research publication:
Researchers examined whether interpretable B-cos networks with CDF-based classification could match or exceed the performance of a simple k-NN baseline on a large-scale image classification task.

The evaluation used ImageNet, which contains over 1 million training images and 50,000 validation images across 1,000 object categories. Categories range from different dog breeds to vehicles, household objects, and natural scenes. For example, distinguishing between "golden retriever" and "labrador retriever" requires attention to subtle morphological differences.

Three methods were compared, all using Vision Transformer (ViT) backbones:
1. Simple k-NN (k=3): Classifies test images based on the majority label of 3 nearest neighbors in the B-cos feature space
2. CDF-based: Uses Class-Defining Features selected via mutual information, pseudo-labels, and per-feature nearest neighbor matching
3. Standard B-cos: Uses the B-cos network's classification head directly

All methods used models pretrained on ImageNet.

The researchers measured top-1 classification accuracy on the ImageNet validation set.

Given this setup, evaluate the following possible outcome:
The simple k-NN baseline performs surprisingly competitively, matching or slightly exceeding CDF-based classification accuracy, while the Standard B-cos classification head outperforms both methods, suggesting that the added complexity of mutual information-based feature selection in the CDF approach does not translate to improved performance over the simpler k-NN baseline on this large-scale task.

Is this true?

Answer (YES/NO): YES